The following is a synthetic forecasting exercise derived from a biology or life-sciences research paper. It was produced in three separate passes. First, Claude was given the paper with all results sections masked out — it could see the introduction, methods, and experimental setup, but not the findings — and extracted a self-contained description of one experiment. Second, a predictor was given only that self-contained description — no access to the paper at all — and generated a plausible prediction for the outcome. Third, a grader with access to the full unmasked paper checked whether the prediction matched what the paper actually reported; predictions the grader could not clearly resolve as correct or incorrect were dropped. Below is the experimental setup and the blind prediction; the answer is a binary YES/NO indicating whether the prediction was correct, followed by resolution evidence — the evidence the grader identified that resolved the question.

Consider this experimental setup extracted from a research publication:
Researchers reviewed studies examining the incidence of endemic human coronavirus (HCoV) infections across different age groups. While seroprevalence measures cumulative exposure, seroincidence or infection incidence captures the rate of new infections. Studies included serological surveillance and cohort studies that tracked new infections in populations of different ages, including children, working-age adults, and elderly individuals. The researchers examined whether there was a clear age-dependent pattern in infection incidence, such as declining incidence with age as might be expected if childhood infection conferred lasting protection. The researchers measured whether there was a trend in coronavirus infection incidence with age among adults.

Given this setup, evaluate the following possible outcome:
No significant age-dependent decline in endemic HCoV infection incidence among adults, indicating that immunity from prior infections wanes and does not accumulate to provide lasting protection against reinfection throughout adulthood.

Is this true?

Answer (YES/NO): YES